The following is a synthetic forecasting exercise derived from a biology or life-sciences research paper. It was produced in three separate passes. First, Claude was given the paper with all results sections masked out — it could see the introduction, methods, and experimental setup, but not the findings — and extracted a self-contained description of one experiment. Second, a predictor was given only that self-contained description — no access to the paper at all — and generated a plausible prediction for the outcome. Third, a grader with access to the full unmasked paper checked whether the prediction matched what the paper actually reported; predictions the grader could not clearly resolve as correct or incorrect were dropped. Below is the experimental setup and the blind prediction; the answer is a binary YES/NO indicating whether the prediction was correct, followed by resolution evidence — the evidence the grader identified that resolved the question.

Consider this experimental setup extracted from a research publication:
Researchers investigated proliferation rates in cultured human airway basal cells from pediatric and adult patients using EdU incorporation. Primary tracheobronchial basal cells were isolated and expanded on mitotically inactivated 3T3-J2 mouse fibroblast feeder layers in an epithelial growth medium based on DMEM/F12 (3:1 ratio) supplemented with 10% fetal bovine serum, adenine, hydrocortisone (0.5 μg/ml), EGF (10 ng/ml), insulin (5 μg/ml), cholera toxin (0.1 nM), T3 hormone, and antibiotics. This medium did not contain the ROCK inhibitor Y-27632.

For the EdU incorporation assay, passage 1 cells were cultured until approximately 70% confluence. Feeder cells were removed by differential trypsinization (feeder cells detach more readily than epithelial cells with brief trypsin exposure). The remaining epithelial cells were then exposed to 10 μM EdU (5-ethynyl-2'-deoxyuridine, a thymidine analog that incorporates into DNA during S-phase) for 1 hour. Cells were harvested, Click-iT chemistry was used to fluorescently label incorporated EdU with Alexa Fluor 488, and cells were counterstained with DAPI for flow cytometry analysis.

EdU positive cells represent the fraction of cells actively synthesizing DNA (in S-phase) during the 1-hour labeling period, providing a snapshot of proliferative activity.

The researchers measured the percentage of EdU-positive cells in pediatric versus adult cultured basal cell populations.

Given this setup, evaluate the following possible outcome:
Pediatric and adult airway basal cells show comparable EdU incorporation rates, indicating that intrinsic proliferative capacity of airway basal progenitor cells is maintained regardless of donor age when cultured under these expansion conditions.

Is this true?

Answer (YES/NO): NO